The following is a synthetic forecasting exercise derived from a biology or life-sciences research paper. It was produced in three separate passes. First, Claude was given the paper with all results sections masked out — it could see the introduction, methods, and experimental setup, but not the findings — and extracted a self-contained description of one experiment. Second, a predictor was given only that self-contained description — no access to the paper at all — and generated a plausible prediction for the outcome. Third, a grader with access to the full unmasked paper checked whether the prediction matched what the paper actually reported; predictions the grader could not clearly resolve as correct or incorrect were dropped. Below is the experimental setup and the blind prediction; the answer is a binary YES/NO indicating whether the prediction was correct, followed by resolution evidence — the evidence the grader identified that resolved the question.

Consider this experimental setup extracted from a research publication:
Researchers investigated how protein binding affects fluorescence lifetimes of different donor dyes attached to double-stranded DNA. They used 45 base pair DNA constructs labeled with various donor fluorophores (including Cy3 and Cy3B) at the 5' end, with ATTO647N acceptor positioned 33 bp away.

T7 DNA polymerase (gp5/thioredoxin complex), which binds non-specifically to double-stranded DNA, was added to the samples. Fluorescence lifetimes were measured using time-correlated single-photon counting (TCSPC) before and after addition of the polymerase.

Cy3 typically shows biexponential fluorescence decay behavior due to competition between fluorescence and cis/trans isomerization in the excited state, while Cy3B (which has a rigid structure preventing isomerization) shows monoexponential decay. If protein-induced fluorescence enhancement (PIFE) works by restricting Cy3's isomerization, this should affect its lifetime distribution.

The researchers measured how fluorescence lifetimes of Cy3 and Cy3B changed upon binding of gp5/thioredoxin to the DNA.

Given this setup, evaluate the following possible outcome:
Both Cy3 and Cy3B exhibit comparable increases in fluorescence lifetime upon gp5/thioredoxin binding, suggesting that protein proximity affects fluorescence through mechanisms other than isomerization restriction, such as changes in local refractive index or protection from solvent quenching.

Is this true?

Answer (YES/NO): NO